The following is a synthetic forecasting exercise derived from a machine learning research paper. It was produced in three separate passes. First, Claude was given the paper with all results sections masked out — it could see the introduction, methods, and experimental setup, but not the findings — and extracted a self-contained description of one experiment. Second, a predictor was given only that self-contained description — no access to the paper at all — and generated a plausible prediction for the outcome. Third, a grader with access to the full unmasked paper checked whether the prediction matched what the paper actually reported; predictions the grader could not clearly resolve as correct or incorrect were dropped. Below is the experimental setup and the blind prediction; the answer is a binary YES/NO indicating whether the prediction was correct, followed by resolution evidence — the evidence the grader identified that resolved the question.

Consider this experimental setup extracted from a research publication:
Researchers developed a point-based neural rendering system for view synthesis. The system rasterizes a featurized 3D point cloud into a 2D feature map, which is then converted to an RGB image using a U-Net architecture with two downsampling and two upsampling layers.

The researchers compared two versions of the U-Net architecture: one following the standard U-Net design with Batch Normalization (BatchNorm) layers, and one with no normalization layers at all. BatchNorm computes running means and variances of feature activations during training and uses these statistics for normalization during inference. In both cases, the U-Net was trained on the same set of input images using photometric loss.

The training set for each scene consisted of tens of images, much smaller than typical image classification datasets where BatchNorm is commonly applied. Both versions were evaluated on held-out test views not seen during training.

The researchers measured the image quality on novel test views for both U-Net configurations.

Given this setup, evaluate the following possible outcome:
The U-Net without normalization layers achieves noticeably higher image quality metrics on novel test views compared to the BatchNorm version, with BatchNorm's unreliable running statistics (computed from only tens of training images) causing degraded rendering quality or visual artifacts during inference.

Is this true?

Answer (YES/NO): YES